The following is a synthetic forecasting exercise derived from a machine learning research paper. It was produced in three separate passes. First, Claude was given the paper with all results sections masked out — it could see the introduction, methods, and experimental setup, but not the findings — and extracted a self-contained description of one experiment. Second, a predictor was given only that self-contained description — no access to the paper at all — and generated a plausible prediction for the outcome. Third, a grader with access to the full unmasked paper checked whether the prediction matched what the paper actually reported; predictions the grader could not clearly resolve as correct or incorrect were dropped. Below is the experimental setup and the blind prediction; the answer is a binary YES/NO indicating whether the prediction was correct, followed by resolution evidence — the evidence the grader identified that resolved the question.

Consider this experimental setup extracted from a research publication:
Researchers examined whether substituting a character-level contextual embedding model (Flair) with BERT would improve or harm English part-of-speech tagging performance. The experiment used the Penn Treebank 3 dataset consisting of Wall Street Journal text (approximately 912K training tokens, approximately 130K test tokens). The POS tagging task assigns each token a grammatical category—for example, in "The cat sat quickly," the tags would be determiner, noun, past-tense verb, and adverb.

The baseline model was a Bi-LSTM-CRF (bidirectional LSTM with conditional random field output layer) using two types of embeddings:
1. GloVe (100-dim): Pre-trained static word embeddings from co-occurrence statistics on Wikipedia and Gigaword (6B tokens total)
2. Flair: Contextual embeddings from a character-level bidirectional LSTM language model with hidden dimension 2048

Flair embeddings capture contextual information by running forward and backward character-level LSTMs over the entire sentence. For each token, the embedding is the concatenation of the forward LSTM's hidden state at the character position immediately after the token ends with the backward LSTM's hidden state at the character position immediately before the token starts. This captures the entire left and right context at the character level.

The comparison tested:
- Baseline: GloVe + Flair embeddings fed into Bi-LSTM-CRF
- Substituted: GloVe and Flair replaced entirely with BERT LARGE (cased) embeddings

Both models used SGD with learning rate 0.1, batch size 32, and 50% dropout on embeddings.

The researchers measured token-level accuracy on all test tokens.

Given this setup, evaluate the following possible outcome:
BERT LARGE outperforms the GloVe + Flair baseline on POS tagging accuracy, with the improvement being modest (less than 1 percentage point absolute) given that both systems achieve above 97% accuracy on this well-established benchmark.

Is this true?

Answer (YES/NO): NO